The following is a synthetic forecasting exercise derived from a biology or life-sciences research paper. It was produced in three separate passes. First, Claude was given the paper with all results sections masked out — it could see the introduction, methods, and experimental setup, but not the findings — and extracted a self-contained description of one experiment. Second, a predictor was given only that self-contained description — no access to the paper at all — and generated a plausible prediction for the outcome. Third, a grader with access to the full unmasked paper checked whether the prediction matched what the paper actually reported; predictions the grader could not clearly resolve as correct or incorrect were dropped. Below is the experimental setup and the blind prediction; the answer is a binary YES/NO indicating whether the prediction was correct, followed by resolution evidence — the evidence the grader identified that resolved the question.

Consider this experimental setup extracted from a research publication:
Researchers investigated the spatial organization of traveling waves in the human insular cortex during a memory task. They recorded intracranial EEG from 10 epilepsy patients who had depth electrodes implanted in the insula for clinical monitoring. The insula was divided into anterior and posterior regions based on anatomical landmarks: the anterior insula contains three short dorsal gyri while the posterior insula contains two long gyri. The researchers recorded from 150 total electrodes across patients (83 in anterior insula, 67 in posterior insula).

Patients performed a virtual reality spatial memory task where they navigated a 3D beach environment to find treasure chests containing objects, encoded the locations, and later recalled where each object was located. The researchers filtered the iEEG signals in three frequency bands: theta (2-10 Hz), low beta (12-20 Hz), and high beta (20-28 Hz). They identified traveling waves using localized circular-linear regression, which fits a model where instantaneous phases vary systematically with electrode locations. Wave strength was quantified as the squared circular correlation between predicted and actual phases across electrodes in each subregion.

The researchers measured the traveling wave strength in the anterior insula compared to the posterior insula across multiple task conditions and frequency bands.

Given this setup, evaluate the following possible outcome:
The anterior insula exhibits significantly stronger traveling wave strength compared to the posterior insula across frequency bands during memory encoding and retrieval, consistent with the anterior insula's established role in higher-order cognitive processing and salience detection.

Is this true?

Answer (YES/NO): NO